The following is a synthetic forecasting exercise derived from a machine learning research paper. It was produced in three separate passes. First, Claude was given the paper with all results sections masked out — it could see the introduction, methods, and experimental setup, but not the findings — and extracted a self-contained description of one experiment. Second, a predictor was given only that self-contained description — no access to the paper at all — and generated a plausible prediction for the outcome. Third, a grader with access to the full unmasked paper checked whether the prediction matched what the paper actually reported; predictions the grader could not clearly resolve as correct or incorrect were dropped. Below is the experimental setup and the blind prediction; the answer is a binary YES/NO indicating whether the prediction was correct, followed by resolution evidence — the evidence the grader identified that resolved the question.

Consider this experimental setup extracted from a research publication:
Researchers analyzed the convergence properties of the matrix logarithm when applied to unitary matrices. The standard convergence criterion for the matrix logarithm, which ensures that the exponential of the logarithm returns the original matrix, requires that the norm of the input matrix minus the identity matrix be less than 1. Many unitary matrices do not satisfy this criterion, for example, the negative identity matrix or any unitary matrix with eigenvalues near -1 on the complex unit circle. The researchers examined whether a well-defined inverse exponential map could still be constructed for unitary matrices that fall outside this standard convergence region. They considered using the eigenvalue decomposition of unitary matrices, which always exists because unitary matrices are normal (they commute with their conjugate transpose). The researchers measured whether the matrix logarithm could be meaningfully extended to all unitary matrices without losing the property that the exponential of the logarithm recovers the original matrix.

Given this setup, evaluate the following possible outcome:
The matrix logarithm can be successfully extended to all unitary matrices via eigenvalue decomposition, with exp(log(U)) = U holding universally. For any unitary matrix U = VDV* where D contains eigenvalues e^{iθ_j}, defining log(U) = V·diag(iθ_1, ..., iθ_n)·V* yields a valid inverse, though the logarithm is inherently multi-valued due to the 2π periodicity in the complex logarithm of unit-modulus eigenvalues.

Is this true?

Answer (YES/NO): YES